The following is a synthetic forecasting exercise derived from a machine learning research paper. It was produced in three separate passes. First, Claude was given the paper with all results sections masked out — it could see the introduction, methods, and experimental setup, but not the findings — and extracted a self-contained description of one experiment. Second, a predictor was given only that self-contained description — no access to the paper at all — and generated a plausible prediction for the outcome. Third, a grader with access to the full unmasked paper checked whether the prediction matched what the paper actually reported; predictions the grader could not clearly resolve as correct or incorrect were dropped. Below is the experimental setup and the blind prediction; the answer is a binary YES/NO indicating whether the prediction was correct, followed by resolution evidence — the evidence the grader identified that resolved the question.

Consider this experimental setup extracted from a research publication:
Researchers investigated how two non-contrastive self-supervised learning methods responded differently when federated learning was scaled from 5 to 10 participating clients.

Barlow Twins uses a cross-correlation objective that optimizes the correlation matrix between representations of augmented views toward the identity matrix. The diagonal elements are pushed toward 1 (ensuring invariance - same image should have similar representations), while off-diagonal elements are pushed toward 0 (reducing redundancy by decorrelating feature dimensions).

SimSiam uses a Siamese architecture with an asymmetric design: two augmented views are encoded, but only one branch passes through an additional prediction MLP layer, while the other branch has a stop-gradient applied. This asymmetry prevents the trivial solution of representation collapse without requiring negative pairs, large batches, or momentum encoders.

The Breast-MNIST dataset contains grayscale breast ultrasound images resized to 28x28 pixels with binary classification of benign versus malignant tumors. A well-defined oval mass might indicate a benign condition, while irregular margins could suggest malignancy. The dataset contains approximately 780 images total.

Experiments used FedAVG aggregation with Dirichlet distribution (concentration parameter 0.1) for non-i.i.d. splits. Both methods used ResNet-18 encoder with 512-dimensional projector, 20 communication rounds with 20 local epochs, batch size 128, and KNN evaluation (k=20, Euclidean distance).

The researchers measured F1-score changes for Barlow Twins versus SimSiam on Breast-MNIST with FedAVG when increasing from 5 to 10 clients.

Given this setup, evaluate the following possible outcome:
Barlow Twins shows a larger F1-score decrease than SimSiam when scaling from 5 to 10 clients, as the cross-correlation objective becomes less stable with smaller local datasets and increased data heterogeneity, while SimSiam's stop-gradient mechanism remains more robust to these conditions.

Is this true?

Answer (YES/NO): NO